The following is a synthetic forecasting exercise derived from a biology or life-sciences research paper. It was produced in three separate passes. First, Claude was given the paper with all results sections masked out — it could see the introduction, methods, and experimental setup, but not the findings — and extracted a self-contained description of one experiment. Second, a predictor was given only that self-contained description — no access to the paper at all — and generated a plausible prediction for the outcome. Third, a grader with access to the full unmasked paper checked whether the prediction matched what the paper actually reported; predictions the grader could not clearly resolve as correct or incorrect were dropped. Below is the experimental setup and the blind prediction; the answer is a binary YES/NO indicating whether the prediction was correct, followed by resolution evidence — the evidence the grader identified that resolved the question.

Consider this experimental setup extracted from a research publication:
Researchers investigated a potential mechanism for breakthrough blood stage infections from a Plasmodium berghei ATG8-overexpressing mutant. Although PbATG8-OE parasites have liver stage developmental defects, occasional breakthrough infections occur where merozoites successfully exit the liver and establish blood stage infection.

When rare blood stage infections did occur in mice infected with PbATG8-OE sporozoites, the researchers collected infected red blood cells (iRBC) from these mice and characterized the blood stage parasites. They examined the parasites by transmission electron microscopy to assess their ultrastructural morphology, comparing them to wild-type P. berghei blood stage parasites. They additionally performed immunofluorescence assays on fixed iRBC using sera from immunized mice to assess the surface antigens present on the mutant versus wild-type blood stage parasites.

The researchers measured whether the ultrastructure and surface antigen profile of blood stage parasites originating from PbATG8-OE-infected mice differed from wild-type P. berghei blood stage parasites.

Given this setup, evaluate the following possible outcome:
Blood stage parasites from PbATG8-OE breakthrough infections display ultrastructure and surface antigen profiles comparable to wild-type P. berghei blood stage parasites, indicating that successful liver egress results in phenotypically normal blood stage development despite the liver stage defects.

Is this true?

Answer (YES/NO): YES